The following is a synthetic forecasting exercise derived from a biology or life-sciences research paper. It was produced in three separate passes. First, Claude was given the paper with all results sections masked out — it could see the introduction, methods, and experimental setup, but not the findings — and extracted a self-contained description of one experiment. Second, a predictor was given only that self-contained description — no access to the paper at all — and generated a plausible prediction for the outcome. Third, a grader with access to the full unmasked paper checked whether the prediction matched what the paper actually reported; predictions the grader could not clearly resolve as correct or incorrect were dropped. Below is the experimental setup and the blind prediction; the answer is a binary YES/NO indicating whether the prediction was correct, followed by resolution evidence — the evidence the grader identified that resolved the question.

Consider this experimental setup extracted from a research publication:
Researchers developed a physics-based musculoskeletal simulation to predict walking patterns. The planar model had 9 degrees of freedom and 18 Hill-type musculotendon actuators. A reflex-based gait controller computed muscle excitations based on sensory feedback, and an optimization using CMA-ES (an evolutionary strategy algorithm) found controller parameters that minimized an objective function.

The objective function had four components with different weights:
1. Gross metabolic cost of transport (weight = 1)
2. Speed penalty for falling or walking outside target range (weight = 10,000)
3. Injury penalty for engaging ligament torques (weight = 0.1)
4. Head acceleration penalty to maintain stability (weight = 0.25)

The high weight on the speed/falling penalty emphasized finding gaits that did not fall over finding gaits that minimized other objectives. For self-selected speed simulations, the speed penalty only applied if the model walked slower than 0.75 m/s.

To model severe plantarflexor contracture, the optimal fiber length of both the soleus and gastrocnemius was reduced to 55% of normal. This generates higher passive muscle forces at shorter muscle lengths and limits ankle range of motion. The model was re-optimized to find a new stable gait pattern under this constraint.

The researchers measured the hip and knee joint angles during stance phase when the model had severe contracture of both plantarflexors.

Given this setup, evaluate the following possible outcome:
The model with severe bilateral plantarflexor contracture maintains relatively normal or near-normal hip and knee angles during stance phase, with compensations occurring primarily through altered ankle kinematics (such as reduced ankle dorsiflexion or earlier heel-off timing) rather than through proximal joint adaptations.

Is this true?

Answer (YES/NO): NO